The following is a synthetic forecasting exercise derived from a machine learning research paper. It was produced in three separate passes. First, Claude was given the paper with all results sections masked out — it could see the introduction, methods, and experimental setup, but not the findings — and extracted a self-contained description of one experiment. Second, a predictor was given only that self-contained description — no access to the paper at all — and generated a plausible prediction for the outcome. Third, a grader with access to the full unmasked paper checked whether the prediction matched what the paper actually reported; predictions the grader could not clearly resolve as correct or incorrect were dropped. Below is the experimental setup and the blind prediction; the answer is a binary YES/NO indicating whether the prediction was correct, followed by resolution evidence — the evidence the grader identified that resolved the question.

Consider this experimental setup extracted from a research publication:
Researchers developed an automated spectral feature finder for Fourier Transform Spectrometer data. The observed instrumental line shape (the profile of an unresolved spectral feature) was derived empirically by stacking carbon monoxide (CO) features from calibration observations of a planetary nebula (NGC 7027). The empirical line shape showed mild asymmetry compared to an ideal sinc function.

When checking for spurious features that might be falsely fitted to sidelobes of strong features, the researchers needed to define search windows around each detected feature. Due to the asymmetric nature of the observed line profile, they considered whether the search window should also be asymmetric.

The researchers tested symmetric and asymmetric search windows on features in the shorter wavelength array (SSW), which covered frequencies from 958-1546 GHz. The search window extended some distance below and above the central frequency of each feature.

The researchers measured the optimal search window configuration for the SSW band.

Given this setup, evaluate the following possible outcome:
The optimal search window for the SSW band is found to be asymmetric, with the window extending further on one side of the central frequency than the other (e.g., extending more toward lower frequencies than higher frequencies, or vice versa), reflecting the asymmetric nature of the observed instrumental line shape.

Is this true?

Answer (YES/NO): YES